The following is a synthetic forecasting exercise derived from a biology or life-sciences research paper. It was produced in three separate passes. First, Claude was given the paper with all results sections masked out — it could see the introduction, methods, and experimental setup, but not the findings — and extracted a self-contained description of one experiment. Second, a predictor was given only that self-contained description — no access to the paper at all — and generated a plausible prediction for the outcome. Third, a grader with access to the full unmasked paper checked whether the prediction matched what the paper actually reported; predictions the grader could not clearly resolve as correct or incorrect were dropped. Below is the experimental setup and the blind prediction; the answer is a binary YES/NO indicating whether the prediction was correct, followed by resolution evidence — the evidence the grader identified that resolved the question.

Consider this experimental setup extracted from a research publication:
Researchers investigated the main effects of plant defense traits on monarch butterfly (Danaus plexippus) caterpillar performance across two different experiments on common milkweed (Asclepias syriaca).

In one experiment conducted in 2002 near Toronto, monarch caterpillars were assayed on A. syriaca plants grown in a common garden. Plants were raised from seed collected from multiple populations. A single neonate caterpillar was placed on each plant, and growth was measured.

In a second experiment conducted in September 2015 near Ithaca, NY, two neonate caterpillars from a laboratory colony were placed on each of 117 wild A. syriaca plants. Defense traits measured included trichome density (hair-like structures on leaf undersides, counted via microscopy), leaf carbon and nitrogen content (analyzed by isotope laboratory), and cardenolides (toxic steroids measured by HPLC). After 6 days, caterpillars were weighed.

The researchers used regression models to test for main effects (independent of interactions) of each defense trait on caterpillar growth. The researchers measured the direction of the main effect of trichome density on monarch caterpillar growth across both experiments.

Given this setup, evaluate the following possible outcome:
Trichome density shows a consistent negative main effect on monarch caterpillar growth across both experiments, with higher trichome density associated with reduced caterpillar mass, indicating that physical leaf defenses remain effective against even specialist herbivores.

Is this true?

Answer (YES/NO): NO